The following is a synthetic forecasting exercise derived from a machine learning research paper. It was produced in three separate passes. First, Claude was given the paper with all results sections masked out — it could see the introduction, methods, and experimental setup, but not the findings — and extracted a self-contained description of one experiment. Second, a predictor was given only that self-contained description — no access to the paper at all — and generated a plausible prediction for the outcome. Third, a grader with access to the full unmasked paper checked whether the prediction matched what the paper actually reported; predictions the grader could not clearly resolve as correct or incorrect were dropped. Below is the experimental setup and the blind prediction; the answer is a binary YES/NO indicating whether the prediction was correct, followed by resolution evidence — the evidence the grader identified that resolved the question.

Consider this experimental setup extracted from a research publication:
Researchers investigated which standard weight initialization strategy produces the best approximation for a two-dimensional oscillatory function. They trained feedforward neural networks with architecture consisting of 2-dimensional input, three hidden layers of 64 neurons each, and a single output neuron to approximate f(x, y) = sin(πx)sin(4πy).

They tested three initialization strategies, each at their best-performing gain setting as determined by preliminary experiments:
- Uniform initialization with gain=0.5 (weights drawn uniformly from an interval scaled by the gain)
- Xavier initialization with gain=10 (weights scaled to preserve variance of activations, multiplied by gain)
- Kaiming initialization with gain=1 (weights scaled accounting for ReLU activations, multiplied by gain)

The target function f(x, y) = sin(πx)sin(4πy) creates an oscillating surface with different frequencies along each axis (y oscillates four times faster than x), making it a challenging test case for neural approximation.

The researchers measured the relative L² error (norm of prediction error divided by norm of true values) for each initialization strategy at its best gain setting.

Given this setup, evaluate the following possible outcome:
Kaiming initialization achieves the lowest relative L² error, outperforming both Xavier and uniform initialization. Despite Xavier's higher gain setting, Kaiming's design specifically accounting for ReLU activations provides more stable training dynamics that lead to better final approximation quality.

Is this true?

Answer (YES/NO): NO